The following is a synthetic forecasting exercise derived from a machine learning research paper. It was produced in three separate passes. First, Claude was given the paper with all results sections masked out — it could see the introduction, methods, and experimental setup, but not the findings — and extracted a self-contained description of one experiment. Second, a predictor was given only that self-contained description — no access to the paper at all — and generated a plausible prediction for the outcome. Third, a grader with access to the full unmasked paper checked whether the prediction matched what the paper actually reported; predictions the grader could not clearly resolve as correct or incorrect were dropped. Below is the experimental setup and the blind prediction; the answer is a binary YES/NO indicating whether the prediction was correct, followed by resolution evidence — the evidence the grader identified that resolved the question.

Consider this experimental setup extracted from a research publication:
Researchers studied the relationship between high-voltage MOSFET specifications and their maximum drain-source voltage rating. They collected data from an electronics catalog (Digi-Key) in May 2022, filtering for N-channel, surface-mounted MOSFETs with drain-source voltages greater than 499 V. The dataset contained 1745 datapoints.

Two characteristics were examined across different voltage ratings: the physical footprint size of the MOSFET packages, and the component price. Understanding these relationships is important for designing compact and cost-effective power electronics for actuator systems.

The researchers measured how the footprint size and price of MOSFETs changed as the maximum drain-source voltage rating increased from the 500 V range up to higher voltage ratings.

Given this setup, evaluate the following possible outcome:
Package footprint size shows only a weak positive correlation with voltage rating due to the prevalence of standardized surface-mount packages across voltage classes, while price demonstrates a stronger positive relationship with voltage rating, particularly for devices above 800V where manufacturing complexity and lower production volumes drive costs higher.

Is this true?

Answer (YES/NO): NO